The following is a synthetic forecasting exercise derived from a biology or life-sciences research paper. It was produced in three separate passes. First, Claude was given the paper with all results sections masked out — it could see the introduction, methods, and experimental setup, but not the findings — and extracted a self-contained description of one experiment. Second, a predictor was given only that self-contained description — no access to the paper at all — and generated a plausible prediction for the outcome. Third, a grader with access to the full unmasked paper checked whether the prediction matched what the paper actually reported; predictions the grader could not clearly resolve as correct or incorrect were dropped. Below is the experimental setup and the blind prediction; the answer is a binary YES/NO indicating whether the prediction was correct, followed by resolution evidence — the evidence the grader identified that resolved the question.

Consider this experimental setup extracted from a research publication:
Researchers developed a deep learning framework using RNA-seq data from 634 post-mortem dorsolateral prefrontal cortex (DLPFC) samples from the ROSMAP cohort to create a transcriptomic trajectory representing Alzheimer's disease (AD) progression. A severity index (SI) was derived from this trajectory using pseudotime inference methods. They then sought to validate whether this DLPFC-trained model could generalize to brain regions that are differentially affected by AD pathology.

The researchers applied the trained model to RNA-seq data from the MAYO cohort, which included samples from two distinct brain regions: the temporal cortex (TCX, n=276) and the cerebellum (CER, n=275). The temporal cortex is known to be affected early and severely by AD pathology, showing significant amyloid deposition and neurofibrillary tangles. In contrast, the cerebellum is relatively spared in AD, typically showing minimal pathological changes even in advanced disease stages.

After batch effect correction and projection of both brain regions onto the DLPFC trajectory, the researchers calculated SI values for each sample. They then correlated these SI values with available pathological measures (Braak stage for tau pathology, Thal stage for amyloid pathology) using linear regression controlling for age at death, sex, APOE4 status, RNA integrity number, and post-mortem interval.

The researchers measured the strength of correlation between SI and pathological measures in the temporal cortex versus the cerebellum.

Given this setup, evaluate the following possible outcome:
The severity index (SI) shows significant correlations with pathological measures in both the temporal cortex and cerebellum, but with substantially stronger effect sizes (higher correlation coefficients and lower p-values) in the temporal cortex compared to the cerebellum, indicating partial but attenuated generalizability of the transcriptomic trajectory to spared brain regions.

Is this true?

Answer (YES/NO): NO